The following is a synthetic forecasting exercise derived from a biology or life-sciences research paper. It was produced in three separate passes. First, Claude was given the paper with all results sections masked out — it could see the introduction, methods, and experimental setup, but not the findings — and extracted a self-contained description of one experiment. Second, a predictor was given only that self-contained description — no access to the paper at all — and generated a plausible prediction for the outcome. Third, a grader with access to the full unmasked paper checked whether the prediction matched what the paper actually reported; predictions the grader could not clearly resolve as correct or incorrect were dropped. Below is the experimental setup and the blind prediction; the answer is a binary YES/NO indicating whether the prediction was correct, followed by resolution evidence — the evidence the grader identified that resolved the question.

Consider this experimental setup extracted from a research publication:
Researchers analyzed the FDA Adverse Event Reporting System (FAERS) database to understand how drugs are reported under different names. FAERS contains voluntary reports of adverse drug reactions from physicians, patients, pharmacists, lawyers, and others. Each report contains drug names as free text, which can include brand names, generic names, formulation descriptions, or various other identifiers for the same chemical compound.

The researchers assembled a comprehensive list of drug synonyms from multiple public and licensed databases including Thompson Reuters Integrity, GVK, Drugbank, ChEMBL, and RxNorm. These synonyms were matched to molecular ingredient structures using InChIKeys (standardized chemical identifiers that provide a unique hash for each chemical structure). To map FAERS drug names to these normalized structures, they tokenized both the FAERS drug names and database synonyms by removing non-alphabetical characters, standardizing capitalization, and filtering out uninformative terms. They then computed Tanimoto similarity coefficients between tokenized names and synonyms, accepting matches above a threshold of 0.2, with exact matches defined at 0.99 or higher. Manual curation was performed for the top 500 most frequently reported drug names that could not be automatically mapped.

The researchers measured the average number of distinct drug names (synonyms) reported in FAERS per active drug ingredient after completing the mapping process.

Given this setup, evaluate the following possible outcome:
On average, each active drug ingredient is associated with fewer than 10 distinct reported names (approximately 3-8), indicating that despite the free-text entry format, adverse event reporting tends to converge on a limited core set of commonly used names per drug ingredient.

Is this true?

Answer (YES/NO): NO